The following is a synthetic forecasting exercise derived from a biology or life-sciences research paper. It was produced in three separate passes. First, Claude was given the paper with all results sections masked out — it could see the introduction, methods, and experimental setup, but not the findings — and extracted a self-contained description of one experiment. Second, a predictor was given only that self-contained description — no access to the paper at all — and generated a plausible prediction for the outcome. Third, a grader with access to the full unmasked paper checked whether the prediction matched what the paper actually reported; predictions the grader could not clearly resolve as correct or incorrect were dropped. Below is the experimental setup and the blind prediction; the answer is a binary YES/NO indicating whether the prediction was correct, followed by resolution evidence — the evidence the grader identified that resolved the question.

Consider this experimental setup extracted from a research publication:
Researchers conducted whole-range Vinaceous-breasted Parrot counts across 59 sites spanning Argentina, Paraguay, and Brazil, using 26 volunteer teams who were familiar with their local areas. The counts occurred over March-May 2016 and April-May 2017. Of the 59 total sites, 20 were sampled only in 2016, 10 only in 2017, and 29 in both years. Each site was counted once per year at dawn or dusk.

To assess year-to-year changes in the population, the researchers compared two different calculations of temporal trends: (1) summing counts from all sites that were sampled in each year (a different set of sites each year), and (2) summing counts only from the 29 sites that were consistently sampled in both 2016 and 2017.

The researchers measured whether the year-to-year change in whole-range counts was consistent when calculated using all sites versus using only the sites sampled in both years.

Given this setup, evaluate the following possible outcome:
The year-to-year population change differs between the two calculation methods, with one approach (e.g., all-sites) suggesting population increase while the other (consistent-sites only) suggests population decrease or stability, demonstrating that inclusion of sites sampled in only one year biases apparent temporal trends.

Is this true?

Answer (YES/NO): YES